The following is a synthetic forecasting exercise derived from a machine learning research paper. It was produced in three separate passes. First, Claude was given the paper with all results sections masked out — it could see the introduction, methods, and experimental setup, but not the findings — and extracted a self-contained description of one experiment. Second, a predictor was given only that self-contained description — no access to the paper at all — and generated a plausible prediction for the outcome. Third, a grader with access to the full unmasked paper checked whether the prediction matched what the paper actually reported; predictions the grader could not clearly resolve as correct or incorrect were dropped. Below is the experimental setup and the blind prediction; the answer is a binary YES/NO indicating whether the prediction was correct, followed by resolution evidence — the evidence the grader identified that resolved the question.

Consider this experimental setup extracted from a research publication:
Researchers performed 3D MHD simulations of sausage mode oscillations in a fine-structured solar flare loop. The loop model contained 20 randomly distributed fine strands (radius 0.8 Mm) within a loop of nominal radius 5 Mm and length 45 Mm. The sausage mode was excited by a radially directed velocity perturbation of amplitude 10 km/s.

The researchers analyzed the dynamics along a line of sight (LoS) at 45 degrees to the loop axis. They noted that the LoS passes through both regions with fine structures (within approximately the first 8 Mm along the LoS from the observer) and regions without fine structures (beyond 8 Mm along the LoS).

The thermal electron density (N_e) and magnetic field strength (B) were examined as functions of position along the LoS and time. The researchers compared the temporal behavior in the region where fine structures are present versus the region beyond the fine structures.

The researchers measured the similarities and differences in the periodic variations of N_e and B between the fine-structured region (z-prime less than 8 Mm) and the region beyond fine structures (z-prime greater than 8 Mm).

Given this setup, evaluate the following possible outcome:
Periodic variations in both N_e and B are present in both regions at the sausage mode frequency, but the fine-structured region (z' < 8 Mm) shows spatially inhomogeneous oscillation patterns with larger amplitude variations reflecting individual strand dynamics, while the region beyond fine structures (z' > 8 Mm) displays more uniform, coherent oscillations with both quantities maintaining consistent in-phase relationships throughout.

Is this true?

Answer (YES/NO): NO